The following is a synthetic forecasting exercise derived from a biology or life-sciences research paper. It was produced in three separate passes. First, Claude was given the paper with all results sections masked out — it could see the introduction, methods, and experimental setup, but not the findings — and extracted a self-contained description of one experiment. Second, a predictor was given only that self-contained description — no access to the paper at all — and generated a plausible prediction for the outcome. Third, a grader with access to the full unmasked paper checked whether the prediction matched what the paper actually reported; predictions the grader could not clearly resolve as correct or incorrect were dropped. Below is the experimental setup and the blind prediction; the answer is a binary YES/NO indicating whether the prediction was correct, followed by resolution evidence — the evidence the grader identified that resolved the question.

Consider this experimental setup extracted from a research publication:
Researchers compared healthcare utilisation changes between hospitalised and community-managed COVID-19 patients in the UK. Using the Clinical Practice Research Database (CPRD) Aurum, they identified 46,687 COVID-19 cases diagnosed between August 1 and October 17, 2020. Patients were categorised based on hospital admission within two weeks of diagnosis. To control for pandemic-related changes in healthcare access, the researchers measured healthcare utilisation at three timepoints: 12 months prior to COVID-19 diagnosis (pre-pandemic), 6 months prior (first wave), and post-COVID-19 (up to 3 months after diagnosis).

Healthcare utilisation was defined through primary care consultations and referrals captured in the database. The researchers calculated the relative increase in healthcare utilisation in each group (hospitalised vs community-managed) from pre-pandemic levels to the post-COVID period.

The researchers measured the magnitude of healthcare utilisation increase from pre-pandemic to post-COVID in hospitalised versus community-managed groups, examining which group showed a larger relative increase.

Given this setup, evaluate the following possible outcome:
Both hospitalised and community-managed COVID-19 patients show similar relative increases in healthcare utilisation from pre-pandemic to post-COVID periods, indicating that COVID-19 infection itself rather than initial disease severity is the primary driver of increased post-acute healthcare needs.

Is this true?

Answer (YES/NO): NO